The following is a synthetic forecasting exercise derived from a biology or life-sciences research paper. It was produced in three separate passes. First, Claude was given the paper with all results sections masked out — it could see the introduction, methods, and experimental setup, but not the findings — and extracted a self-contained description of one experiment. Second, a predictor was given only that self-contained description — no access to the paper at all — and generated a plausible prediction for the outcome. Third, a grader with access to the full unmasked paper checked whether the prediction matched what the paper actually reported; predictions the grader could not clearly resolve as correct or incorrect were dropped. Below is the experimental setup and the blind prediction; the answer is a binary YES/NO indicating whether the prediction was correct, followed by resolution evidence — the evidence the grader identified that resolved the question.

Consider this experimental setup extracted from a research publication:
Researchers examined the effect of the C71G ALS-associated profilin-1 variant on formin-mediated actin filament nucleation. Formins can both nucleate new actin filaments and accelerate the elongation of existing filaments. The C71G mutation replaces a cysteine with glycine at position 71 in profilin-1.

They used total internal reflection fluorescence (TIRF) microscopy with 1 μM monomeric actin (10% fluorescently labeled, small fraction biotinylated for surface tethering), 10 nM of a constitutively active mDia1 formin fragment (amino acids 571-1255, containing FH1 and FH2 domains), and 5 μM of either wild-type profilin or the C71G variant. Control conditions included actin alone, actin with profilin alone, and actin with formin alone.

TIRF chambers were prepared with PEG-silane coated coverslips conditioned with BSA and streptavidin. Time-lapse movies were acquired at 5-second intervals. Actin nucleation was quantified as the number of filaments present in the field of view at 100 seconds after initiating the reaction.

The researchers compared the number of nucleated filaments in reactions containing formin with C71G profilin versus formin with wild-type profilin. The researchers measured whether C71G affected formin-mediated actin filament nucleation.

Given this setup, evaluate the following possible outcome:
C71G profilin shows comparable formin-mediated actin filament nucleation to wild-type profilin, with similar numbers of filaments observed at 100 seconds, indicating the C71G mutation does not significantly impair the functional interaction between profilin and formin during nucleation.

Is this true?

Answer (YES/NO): NO